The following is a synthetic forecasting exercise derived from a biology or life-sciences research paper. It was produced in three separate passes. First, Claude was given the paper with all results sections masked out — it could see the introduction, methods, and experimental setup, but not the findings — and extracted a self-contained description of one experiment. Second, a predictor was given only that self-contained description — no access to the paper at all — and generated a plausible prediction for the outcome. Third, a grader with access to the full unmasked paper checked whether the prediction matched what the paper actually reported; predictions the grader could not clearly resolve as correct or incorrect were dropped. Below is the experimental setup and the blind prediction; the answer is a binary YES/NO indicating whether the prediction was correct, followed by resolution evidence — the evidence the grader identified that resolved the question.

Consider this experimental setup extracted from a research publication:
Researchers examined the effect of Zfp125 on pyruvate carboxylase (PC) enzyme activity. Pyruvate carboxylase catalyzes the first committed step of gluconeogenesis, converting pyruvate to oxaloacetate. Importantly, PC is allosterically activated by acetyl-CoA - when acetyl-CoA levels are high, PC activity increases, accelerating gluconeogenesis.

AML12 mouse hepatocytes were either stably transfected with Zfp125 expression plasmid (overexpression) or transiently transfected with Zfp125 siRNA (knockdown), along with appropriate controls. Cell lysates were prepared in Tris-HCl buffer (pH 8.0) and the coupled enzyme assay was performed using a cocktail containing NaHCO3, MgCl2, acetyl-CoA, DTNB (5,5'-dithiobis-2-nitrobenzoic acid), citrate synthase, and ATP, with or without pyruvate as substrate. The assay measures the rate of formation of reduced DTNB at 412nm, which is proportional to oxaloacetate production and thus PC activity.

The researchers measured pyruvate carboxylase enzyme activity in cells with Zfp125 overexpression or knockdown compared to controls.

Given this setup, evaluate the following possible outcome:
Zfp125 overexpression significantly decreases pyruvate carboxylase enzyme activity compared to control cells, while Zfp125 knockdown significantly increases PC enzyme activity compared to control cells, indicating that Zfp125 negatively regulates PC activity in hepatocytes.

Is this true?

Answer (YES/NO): NO